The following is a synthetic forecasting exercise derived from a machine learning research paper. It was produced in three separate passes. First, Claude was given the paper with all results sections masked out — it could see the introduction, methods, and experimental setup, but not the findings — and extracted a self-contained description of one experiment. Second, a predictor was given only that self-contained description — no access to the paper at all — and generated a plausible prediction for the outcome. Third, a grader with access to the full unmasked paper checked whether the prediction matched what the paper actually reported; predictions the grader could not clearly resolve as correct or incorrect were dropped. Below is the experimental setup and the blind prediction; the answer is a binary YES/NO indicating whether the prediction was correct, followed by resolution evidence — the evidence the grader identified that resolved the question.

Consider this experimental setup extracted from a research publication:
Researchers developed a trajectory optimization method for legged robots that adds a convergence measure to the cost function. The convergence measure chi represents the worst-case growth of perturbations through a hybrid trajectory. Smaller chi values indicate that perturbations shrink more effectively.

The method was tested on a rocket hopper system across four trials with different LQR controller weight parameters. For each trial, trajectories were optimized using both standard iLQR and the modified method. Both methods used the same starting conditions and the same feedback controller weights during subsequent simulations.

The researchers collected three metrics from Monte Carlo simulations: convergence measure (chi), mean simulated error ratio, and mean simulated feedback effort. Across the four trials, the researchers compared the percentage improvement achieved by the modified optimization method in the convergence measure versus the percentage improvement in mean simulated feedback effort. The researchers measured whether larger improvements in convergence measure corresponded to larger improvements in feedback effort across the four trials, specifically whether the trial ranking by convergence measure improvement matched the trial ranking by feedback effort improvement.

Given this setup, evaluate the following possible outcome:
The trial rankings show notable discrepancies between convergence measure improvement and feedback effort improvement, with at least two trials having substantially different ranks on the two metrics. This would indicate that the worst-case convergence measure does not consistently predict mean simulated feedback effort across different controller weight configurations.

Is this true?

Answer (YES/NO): NO